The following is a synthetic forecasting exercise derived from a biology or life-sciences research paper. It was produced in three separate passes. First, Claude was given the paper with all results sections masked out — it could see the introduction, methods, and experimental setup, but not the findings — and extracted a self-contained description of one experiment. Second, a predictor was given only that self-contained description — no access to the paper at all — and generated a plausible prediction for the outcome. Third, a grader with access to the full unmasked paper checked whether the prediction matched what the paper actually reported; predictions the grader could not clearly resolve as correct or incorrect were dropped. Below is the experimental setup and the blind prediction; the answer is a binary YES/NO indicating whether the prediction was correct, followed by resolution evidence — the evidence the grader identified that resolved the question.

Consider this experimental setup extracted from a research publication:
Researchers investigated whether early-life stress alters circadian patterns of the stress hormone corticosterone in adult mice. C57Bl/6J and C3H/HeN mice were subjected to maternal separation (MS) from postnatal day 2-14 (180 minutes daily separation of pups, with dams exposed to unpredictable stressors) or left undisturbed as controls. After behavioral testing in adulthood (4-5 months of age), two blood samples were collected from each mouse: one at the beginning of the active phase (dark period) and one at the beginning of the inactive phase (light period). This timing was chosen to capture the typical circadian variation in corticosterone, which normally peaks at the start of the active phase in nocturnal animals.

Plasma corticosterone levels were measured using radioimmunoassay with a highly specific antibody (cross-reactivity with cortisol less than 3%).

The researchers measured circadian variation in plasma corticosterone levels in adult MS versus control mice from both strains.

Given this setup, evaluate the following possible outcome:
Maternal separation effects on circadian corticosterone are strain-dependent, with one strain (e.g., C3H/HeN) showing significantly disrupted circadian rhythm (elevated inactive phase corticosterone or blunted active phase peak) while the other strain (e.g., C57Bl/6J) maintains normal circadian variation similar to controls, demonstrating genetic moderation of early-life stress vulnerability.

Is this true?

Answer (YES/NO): NO